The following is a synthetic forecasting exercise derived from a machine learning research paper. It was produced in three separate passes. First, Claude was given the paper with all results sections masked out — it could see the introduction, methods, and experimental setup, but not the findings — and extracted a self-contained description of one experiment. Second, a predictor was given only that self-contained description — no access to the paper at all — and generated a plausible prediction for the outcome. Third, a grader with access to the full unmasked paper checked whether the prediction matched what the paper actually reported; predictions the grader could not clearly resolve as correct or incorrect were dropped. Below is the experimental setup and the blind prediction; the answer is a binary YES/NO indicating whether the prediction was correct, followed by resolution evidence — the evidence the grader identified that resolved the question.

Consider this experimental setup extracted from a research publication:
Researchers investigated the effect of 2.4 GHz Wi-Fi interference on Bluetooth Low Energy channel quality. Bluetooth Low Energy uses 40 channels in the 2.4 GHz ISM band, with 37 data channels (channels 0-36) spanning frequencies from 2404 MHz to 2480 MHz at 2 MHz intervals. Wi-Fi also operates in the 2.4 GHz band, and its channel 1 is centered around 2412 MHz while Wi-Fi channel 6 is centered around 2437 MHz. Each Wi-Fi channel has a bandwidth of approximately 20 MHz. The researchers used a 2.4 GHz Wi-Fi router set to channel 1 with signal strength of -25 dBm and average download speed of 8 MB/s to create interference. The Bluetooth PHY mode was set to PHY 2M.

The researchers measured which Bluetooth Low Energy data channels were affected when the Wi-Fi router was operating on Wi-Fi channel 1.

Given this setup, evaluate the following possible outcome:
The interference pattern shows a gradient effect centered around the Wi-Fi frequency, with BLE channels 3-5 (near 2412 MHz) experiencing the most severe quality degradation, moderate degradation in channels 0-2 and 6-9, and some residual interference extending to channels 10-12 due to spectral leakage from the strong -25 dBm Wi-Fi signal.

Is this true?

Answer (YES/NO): NO